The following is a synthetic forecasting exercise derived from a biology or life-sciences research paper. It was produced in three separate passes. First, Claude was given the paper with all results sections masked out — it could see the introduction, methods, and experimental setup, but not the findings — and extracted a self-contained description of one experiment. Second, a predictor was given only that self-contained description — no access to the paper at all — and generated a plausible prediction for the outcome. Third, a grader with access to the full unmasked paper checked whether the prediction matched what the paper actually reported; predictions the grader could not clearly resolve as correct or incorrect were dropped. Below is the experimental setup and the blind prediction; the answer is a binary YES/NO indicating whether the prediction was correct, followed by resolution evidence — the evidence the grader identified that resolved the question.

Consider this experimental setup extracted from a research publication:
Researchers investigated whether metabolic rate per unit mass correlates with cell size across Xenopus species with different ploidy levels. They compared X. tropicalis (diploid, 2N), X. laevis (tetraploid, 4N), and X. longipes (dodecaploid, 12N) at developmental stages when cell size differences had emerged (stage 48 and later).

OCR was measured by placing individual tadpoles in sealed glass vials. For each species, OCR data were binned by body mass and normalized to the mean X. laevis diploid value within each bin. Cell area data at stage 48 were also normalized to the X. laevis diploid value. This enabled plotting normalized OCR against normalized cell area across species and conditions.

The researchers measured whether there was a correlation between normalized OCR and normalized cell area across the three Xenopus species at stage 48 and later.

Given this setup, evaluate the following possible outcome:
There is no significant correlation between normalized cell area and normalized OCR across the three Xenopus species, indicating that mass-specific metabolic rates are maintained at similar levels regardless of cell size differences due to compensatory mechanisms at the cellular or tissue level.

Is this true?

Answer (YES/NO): NO